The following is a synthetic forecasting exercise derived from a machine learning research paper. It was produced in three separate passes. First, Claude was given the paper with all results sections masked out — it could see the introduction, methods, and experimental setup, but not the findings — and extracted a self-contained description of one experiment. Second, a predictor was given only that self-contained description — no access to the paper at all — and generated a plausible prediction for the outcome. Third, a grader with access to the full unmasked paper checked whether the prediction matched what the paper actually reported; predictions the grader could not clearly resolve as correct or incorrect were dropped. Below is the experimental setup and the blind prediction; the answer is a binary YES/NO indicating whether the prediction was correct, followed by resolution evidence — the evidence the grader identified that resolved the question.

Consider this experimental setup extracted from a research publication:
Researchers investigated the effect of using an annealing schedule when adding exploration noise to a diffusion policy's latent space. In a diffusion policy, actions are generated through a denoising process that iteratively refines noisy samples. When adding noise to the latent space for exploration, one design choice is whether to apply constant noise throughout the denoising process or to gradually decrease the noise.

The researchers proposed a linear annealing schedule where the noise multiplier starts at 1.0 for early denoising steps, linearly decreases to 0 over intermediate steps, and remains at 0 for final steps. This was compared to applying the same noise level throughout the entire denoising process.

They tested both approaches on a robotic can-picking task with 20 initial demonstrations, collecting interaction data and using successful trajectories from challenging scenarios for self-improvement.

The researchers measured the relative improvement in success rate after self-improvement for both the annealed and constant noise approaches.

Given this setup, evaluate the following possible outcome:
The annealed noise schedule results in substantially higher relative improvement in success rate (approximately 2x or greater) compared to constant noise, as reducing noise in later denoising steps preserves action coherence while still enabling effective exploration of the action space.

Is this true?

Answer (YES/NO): NO